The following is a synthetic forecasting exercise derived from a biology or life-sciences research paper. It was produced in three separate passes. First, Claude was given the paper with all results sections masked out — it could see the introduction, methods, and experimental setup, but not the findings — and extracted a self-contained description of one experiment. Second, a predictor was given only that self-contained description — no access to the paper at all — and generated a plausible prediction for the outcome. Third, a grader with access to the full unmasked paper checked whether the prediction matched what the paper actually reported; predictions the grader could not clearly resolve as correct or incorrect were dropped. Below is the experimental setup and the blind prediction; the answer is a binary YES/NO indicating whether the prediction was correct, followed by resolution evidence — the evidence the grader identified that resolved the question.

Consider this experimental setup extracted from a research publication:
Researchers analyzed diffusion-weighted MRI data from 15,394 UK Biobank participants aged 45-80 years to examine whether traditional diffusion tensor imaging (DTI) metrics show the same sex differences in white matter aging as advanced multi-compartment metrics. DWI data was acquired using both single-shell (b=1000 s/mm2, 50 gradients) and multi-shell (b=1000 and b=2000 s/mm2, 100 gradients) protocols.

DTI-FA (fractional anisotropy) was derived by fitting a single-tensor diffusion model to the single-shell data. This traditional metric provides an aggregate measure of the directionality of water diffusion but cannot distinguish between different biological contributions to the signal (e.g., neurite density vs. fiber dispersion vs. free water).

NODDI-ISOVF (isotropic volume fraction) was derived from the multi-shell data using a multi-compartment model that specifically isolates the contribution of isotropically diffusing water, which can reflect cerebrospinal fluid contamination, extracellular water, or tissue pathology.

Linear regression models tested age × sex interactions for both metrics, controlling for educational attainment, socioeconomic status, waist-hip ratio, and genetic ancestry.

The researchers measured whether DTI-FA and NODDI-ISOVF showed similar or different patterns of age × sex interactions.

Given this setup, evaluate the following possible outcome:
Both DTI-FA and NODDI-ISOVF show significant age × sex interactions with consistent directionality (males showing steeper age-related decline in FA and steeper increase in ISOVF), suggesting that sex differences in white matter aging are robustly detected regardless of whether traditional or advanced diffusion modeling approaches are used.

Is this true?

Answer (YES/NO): NO